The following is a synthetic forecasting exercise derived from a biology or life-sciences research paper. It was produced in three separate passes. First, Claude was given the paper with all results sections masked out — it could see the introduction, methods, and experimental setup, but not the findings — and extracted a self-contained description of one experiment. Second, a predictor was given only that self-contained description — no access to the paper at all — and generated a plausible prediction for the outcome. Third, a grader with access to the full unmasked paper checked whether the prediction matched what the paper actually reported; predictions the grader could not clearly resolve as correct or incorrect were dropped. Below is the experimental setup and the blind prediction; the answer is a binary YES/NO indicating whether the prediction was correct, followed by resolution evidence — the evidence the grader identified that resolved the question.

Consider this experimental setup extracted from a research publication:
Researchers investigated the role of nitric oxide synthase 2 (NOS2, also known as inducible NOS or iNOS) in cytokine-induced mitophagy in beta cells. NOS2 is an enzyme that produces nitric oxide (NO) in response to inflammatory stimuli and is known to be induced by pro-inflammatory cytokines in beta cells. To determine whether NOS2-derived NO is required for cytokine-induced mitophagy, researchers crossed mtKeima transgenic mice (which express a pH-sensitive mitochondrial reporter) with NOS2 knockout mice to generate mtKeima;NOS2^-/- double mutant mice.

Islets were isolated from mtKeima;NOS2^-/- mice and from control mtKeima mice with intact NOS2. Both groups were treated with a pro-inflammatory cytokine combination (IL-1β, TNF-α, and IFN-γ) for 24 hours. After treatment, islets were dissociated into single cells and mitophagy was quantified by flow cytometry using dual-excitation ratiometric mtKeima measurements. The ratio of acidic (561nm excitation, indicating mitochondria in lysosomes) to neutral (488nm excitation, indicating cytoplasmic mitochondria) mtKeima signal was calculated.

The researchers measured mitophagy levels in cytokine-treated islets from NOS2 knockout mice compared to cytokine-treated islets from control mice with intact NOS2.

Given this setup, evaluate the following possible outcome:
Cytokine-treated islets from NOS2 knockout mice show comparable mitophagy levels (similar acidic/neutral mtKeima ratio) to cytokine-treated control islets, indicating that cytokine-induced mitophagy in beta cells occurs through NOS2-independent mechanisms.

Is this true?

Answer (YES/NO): NO